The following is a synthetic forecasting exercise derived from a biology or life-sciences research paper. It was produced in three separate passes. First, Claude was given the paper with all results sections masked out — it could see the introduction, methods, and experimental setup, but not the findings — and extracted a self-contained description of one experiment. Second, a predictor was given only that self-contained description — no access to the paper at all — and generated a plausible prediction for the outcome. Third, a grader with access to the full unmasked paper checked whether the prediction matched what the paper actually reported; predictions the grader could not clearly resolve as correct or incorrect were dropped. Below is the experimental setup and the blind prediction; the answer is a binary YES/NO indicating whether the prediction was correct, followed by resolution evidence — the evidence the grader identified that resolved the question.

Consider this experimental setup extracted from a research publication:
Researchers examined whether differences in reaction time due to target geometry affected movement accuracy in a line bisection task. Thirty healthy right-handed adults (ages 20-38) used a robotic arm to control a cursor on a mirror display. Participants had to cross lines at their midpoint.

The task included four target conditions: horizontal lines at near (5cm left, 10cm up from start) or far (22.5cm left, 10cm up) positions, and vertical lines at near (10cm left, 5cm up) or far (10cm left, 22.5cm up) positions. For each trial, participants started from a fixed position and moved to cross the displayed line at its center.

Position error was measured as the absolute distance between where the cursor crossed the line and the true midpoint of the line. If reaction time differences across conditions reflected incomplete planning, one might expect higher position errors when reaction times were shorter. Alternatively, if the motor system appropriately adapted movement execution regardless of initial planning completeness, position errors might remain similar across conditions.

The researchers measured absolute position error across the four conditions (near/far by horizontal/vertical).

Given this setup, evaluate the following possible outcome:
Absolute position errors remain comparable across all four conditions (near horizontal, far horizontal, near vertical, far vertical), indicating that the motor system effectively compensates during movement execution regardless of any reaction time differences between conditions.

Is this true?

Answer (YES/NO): YES